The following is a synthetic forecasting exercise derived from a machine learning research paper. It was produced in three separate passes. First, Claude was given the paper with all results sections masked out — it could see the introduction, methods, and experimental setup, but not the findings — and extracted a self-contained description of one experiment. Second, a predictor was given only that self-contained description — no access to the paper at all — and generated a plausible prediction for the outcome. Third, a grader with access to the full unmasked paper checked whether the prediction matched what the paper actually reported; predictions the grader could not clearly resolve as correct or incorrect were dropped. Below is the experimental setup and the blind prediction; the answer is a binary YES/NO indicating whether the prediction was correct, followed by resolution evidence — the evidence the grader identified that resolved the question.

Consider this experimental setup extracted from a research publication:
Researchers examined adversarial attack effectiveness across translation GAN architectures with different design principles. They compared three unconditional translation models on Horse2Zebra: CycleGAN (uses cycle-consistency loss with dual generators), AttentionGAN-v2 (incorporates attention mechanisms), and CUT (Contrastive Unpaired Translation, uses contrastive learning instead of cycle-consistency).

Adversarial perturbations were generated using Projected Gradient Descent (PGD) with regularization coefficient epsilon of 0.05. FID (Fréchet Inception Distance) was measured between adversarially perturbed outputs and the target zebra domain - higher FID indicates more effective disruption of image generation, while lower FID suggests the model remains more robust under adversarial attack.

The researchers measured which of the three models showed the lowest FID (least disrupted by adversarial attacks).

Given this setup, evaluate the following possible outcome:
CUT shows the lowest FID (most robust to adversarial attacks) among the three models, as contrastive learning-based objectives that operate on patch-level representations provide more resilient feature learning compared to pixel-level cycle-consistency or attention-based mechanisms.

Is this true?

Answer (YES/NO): YES